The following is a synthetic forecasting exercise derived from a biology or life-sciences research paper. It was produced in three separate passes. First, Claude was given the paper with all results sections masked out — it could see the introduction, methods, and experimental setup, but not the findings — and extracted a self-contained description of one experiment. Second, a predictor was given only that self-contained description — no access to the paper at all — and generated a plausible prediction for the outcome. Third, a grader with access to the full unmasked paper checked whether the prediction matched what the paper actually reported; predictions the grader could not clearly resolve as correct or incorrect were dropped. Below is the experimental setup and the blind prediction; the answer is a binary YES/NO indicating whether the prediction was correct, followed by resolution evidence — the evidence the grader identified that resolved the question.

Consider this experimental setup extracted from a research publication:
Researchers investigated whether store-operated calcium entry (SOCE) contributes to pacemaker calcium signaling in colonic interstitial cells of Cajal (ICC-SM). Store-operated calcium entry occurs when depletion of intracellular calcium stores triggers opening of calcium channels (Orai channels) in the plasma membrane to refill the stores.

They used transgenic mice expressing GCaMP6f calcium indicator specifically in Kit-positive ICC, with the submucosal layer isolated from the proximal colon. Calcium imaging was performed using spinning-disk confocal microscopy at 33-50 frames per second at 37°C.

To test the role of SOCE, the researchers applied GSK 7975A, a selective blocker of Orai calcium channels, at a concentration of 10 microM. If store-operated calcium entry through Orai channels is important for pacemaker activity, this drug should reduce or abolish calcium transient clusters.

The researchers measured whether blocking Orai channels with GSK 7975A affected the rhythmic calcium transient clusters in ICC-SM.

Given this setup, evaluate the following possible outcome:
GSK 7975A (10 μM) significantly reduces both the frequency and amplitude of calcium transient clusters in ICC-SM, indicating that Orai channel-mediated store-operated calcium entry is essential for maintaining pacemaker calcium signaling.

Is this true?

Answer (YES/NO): NO